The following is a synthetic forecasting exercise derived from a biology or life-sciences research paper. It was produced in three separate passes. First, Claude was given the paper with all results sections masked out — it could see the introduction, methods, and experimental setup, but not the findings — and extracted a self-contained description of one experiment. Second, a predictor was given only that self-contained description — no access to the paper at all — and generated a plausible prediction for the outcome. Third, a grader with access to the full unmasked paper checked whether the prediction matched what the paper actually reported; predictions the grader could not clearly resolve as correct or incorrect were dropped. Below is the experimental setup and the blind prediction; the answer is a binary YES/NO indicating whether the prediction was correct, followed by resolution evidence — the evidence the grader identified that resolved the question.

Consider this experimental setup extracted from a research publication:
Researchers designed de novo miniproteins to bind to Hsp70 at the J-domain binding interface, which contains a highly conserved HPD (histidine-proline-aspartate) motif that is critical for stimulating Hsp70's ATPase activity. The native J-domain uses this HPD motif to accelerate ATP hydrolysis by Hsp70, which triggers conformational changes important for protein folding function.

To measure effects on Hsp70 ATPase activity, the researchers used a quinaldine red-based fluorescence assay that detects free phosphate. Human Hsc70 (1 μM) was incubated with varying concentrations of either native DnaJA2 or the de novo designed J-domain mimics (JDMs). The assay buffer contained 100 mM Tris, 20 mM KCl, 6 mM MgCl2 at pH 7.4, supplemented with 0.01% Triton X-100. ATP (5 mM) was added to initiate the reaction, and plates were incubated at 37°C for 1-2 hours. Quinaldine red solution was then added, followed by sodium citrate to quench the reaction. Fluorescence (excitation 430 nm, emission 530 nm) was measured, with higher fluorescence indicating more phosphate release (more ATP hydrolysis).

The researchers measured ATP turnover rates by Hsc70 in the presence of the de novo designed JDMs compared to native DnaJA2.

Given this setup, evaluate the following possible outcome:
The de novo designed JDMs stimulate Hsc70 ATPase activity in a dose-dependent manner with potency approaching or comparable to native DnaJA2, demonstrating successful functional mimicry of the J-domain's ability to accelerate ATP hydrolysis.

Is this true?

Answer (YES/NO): NO